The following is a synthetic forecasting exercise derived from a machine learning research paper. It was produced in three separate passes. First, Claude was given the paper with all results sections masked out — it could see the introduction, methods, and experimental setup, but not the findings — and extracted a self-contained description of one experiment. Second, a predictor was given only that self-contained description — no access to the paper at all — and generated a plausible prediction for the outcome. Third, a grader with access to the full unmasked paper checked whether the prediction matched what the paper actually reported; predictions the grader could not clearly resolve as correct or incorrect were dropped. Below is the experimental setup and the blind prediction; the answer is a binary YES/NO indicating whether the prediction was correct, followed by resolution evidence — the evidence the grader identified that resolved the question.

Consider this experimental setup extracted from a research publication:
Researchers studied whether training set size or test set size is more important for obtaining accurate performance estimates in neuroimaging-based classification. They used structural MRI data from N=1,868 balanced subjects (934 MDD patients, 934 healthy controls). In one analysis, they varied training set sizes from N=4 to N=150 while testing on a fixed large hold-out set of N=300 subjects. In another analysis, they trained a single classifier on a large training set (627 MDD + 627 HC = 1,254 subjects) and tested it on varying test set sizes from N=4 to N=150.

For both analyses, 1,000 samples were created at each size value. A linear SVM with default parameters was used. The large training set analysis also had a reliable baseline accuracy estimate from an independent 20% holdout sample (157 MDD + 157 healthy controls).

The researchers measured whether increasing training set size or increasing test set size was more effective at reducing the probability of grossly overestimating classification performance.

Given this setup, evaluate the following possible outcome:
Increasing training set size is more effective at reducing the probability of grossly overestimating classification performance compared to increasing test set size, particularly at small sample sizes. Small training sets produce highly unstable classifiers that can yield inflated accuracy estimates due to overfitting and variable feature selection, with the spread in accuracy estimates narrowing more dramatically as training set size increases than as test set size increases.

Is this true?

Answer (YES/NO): NO